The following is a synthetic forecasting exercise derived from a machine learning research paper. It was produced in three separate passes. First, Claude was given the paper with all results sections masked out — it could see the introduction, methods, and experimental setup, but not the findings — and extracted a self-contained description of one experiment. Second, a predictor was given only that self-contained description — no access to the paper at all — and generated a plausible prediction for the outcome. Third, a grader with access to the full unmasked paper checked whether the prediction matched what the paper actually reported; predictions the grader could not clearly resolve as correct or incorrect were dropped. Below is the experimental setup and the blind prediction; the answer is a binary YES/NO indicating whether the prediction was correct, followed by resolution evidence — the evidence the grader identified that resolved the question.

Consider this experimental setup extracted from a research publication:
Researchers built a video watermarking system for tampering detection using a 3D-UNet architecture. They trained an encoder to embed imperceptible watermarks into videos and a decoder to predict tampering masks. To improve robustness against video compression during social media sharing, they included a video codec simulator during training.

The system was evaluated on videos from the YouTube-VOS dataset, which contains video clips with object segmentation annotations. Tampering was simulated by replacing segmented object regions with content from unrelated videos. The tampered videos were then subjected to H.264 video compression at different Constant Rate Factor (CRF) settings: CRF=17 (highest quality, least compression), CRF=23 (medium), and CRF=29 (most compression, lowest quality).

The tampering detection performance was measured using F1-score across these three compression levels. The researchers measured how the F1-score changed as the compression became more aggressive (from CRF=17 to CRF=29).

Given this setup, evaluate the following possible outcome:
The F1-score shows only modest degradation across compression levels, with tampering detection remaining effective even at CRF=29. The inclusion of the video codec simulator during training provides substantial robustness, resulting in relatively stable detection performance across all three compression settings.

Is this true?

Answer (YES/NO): NO